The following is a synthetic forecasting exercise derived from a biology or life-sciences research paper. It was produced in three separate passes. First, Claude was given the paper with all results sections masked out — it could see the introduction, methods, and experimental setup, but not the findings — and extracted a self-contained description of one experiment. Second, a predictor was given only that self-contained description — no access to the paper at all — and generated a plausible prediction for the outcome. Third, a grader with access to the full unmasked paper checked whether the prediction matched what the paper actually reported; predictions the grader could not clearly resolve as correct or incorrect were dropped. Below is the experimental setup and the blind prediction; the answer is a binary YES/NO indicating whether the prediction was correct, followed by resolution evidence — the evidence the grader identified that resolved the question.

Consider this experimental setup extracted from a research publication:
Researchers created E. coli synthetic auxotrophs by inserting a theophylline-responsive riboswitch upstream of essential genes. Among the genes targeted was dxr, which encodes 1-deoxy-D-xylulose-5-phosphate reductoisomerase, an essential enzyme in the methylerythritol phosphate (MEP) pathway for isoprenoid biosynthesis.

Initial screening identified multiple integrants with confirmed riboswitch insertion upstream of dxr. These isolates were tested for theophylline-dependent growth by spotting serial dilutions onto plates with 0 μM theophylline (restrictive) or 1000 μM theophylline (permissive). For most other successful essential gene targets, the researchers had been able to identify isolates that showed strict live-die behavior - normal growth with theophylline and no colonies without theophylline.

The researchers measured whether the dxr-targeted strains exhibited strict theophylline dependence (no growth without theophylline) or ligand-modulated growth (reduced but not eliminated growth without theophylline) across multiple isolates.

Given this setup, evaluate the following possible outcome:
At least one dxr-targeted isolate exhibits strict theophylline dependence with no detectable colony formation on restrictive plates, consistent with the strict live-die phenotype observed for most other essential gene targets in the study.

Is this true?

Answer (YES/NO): NO